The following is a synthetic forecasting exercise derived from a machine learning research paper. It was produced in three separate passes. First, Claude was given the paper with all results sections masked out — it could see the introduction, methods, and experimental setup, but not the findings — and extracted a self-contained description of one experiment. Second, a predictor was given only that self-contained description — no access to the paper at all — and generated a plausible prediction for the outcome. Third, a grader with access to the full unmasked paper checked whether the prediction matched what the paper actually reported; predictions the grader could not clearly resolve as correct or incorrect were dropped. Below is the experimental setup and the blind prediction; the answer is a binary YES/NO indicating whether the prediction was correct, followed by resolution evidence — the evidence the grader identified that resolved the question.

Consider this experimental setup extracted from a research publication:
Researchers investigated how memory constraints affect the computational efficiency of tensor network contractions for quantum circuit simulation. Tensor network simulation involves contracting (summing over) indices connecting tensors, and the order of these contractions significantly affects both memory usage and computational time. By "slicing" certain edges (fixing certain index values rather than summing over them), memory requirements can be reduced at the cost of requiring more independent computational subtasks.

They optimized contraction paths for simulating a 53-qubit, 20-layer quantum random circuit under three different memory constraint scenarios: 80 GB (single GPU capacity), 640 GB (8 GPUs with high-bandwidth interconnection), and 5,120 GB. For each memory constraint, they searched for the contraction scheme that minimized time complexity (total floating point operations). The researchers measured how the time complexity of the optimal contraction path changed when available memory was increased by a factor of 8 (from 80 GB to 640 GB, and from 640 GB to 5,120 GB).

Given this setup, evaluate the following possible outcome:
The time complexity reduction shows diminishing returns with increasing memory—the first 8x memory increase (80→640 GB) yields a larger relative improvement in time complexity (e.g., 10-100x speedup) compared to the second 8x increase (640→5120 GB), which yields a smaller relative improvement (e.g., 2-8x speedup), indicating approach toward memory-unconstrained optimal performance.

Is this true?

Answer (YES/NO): NO